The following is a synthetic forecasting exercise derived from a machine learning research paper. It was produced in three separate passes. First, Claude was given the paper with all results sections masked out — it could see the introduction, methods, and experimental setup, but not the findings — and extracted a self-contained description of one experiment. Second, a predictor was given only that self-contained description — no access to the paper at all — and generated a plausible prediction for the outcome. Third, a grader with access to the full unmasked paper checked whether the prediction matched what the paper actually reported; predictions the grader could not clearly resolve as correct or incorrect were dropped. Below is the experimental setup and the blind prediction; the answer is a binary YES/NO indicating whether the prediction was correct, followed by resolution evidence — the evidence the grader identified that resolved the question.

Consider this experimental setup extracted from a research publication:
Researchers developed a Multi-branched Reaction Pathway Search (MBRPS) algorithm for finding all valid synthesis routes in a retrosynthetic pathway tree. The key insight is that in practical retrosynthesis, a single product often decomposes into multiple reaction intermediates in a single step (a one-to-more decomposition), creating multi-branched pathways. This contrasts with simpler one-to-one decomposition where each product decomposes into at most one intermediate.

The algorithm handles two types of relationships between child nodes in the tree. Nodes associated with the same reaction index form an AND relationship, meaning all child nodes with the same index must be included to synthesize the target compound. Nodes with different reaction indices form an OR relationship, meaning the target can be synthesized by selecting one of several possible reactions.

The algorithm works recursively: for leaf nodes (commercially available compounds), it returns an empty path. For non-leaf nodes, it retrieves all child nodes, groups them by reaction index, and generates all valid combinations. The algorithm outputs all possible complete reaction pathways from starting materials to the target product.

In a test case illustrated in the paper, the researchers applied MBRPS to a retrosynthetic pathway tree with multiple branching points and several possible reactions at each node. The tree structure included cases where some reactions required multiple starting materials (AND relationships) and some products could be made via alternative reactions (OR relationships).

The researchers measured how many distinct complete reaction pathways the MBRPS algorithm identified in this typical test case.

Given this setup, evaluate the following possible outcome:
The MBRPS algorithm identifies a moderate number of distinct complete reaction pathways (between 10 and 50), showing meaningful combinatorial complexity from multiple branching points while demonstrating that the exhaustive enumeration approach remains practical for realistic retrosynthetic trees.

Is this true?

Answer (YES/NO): NO